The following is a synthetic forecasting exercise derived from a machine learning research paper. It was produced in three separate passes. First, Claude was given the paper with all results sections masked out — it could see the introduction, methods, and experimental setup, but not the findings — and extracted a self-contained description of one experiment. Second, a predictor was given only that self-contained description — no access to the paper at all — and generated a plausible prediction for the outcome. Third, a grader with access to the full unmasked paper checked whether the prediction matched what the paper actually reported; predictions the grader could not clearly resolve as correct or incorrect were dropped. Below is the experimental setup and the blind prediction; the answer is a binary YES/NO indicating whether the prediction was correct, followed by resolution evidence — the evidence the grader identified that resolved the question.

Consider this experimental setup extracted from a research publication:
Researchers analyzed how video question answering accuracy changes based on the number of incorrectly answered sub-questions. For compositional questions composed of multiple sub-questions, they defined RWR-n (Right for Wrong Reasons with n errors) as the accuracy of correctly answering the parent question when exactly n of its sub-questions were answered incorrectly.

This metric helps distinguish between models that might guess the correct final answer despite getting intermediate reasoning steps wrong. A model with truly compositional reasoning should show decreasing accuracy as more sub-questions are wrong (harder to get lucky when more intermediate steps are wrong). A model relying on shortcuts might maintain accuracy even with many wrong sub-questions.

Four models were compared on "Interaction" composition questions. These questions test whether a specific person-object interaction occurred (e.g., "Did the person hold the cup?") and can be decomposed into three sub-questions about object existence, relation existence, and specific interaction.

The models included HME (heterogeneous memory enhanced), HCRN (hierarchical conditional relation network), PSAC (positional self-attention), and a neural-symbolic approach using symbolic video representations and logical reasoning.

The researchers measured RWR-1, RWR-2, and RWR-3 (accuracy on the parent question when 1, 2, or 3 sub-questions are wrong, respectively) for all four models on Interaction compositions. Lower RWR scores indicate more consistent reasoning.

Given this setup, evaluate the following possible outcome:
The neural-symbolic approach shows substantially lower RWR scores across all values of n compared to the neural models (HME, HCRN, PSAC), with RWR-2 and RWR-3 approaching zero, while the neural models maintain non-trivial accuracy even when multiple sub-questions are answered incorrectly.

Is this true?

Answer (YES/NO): NO